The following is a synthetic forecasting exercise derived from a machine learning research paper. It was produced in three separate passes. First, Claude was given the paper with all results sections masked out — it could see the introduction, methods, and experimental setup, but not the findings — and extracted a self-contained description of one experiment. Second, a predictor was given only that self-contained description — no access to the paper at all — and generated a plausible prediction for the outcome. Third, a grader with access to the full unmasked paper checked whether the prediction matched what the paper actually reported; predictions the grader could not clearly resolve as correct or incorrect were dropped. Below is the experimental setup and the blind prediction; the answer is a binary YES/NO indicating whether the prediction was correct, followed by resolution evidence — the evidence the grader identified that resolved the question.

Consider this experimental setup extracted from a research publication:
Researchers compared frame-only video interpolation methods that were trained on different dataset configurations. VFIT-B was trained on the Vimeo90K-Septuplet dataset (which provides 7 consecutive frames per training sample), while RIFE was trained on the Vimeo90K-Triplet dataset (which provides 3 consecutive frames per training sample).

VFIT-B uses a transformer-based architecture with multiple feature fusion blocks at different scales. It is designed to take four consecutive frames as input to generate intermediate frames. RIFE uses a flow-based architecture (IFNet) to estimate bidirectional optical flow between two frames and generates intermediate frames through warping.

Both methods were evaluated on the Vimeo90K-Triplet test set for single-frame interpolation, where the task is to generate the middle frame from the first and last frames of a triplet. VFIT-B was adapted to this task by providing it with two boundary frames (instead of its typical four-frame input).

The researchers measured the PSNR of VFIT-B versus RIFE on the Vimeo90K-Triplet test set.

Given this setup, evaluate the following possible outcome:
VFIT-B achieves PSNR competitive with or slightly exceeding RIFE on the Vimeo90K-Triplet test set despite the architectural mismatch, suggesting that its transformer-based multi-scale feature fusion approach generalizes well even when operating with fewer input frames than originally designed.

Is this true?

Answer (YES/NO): NO